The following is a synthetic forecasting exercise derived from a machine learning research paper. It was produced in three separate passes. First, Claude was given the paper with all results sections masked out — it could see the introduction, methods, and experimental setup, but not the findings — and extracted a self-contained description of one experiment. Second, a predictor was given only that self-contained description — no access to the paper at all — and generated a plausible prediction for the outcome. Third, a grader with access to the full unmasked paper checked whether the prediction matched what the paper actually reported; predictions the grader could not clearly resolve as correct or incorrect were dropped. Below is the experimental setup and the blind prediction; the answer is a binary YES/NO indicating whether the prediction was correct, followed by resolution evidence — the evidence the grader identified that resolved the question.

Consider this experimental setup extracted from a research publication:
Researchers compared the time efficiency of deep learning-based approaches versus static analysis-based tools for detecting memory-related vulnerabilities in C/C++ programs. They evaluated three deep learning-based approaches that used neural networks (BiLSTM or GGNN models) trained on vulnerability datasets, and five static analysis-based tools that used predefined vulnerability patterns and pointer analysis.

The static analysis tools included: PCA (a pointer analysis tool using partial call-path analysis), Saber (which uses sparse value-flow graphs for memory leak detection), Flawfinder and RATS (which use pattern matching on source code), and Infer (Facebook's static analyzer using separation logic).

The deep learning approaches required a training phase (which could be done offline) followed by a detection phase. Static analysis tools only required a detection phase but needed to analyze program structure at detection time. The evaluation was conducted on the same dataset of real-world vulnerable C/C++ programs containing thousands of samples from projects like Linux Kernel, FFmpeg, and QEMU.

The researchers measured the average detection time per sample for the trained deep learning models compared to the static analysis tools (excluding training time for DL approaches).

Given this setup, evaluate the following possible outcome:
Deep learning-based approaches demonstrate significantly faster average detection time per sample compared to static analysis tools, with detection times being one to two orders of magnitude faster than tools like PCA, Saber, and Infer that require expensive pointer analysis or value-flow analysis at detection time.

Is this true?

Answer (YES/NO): NO